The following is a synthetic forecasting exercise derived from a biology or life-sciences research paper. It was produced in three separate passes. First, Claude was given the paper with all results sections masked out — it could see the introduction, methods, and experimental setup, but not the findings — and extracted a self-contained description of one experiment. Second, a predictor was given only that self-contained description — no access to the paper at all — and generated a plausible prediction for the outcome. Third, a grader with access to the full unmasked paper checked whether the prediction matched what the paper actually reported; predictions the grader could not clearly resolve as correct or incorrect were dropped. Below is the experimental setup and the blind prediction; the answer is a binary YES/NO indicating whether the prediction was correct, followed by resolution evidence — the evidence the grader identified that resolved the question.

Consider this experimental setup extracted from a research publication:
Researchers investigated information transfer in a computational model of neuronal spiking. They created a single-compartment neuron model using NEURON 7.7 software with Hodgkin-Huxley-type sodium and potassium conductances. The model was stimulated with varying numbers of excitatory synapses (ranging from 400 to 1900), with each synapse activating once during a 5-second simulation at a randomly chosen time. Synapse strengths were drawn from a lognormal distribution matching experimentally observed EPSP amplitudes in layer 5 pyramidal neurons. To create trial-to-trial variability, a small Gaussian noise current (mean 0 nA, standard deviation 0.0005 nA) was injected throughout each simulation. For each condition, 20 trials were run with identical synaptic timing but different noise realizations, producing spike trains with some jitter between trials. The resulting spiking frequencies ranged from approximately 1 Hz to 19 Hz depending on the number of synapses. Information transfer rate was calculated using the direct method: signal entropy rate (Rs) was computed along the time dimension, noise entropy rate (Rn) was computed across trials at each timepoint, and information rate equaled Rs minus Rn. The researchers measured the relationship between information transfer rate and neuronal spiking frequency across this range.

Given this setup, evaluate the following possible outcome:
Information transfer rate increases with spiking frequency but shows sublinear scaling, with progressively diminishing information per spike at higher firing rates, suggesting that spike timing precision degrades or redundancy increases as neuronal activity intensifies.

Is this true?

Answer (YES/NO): NO